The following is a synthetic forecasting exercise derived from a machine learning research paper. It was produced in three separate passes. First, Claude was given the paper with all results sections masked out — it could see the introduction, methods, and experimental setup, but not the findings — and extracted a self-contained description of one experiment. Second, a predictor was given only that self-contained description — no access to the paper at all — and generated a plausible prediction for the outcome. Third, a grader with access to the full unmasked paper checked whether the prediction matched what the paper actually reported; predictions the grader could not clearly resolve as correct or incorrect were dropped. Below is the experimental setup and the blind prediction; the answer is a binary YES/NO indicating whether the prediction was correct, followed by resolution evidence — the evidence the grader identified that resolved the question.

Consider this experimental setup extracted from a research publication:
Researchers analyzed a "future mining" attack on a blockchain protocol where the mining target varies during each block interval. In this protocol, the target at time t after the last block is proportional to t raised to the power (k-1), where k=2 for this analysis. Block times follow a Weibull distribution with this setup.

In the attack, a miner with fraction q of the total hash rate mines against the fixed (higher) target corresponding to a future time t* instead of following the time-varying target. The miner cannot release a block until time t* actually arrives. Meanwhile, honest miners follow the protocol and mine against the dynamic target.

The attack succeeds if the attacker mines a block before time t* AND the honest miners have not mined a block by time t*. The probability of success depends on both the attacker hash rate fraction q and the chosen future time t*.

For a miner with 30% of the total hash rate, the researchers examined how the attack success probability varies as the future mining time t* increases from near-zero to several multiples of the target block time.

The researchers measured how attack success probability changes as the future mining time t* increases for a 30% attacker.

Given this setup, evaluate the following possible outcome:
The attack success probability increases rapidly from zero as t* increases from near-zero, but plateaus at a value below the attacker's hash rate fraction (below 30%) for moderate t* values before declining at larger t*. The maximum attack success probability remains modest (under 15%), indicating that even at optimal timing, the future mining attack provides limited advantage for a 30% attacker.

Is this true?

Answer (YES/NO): NO